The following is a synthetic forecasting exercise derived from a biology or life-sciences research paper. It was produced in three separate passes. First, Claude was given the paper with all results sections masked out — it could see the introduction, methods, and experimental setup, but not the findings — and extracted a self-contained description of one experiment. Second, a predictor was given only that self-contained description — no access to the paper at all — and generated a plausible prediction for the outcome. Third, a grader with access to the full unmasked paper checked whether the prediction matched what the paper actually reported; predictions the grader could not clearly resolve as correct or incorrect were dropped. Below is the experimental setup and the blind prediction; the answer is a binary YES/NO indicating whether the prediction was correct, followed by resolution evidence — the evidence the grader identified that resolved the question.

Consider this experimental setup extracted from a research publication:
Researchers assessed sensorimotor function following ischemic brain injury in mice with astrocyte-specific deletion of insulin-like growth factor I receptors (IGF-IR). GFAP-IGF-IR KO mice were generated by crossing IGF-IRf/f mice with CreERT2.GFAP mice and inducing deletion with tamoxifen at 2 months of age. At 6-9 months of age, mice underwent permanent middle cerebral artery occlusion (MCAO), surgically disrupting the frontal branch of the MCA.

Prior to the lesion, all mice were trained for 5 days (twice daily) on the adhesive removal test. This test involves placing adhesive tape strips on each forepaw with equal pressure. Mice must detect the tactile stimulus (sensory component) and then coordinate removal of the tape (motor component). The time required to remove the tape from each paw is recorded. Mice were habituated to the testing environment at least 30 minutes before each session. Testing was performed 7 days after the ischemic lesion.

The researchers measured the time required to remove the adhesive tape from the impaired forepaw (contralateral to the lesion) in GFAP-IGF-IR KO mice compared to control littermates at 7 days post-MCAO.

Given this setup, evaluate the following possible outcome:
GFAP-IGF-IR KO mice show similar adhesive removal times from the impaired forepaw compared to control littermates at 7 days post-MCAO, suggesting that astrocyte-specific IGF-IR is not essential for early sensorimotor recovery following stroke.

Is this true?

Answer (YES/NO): NO